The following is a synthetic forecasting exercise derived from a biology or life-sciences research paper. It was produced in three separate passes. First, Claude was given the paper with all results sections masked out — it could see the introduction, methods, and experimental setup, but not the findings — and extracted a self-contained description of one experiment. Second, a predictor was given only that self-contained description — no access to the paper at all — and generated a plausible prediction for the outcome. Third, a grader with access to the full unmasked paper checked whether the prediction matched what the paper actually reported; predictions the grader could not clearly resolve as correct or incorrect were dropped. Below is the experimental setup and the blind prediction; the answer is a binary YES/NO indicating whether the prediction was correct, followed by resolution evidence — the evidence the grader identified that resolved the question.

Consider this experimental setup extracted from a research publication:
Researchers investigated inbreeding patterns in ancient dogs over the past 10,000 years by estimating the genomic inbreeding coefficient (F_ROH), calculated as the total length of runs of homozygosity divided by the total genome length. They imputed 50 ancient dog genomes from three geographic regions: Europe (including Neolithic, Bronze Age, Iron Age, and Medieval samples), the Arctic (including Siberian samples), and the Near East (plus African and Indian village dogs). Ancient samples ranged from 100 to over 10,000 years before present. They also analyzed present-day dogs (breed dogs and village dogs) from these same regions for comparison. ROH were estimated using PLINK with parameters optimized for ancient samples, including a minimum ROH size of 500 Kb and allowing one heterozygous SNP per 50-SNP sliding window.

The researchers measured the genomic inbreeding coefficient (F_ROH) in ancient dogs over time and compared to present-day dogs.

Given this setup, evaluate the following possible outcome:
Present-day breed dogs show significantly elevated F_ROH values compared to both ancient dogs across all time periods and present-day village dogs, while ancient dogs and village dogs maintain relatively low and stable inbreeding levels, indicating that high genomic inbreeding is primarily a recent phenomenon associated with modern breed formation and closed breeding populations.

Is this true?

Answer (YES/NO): YES